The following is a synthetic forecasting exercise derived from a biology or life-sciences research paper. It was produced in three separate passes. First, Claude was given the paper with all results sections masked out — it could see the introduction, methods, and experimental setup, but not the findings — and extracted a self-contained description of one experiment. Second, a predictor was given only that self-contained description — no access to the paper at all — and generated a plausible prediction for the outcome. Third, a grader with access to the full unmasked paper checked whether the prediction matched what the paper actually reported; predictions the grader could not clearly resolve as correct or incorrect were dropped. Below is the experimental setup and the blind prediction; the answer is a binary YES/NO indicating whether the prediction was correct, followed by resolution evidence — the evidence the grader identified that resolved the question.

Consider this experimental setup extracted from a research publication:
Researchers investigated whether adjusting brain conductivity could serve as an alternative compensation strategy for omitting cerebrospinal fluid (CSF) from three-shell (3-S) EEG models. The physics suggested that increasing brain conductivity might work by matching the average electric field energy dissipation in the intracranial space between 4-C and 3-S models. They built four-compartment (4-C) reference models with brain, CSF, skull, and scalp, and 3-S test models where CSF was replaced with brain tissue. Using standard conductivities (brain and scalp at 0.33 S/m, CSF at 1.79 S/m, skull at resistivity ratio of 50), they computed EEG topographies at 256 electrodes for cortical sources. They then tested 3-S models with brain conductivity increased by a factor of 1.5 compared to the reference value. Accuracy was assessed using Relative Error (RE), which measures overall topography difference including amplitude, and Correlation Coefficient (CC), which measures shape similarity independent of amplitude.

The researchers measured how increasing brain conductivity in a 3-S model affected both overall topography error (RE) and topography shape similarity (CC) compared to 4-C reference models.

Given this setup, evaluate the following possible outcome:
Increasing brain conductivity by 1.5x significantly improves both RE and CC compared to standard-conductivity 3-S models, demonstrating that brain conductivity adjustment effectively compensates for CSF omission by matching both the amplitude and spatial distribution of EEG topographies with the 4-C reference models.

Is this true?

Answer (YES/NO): NO